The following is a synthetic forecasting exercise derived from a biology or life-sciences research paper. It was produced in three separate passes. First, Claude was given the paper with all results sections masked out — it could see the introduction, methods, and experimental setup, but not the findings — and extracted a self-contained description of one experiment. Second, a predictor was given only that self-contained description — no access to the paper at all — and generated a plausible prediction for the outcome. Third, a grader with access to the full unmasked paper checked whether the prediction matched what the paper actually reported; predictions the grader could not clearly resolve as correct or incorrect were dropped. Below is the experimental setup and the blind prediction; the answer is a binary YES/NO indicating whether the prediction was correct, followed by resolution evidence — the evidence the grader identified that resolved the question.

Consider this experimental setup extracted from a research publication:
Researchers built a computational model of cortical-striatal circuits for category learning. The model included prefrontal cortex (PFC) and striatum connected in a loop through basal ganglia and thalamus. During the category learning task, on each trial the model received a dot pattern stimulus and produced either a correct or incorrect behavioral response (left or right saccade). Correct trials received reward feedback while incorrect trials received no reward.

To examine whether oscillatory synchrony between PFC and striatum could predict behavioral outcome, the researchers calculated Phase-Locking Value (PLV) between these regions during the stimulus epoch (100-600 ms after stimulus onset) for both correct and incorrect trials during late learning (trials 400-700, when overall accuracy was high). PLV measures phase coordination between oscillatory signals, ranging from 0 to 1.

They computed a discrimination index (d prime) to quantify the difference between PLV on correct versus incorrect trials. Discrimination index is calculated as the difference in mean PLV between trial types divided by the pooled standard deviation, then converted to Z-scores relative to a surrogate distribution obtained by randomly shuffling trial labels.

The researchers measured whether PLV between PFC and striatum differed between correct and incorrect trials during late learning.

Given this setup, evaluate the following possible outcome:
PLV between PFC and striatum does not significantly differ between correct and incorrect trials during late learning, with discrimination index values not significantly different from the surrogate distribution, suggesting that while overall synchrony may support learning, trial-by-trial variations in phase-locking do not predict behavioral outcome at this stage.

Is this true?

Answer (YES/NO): NO